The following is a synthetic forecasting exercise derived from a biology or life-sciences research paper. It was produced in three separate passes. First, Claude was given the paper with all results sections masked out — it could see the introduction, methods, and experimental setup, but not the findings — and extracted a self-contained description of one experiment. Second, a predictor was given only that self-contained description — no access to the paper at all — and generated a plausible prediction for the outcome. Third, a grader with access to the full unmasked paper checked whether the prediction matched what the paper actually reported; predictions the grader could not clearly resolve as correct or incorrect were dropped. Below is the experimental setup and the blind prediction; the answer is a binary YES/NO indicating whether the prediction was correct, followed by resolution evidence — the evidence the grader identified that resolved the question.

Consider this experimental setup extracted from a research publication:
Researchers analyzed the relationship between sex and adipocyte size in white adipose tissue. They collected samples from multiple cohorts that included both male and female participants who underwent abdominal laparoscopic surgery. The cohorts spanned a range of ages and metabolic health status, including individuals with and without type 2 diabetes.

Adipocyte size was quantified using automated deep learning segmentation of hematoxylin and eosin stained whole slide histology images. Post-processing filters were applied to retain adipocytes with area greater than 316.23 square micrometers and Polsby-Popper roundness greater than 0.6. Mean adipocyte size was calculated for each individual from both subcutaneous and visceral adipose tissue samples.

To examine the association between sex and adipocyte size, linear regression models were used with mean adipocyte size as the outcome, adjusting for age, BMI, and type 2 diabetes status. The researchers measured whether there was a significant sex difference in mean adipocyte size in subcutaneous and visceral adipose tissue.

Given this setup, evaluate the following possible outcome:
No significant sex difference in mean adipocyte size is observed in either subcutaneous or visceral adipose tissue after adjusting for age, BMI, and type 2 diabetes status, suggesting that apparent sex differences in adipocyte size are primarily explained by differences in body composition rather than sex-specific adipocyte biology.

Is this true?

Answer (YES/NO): NO